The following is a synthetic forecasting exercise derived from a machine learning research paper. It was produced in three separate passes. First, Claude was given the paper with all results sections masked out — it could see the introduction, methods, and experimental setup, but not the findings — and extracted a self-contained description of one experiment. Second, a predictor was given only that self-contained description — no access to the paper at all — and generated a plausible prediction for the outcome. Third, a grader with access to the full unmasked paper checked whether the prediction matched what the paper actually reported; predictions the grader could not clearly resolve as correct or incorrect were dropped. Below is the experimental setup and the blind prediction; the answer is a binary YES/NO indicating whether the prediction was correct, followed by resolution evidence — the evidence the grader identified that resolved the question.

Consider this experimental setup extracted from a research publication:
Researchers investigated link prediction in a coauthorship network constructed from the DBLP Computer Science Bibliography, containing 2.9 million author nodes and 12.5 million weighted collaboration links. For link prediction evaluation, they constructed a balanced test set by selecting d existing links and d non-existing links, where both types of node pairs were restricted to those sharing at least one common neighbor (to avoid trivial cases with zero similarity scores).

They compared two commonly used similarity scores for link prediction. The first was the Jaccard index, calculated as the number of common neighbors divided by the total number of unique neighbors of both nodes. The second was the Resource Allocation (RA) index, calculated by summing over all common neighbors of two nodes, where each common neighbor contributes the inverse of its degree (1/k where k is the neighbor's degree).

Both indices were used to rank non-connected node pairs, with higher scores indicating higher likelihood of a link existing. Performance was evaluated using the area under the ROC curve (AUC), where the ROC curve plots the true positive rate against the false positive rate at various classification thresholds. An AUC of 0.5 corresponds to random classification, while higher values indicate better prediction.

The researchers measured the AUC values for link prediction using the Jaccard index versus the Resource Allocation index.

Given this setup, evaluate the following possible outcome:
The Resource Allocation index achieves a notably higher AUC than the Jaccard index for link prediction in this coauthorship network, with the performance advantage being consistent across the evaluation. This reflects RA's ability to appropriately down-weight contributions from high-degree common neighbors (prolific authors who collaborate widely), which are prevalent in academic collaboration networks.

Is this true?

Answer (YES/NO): YES